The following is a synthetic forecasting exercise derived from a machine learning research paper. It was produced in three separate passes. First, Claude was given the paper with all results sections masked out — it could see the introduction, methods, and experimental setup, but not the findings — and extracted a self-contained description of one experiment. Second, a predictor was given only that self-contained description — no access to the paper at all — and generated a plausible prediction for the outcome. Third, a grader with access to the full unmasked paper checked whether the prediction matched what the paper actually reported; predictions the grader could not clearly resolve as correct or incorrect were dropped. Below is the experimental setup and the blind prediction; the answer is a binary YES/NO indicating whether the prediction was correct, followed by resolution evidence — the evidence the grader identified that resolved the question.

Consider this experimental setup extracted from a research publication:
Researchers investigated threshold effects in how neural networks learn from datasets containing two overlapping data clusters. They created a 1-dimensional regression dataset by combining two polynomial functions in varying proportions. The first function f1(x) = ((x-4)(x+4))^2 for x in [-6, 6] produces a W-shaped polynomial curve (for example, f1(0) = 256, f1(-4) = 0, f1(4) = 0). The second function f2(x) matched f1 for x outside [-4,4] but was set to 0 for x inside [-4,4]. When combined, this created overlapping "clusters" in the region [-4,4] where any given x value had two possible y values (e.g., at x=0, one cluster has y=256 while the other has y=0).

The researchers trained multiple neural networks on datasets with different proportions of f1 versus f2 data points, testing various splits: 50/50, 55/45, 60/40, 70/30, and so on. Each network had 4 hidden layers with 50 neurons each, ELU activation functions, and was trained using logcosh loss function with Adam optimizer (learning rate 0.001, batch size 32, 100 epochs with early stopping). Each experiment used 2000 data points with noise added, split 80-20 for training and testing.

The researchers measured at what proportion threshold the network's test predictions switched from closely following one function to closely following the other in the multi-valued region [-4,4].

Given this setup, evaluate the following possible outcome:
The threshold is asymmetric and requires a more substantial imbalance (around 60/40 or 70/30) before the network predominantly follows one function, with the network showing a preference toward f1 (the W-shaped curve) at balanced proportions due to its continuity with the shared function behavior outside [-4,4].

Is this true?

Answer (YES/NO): NO